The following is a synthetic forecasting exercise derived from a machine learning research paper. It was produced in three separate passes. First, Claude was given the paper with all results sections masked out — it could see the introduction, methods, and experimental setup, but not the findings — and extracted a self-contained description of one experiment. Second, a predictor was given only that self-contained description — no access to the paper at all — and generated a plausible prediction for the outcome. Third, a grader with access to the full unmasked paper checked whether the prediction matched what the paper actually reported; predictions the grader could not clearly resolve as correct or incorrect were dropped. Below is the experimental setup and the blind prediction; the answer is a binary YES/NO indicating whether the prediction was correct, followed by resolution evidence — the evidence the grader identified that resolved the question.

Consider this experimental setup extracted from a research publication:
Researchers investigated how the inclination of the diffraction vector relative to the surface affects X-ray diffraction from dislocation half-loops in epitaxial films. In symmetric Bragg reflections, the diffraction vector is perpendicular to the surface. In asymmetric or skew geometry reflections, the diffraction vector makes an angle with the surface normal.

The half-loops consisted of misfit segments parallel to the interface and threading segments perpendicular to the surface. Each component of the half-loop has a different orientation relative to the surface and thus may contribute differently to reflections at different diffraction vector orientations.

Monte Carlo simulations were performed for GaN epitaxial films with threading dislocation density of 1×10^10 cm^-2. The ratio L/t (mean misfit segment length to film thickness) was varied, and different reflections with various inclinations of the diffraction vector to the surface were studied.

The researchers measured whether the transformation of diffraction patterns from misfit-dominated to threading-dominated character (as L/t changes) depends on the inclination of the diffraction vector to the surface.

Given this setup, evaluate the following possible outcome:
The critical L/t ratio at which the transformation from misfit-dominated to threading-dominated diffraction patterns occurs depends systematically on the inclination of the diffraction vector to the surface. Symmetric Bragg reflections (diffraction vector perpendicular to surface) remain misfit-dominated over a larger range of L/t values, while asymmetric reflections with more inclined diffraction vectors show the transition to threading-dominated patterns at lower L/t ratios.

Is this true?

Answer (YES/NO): NO